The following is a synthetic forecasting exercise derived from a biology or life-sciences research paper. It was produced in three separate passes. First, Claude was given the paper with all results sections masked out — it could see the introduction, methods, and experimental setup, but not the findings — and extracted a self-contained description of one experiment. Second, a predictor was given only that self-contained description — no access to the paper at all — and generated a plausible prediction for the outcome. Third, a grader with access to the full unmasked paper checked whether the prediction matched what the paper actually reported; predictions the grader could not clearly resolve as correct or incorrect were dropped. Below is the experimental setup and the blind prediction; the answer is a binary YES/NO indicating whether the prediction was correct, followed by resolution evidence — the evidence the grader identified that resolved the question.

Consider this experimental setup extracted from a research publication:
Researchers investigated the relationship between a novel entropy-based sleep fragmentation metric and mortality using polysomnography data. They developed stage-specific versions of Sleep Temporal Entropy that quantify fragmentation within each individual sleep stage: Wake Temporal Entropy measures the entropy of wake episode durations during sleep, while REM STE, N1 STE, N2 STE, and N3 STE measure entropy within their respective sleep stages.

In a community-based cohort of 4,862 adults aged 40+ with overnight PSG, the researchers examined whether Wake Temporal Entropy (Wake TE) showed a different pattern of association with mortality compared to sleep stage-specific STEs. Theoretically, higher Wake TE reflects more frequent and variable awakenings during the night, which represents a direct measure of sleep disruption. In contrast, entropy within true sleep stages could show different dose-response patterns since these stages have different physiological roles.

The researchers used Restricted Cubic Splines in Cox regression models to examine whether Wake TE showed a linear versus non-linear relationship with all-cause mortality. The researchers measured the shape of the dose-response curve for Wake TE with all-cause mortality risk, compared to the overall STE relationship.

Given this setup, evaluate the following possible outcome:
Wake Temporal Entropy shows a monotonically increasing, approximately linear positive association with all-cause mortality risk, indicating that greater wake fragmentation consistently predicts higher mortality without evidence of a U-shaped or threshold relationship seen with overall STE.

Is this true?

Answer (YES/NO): YES